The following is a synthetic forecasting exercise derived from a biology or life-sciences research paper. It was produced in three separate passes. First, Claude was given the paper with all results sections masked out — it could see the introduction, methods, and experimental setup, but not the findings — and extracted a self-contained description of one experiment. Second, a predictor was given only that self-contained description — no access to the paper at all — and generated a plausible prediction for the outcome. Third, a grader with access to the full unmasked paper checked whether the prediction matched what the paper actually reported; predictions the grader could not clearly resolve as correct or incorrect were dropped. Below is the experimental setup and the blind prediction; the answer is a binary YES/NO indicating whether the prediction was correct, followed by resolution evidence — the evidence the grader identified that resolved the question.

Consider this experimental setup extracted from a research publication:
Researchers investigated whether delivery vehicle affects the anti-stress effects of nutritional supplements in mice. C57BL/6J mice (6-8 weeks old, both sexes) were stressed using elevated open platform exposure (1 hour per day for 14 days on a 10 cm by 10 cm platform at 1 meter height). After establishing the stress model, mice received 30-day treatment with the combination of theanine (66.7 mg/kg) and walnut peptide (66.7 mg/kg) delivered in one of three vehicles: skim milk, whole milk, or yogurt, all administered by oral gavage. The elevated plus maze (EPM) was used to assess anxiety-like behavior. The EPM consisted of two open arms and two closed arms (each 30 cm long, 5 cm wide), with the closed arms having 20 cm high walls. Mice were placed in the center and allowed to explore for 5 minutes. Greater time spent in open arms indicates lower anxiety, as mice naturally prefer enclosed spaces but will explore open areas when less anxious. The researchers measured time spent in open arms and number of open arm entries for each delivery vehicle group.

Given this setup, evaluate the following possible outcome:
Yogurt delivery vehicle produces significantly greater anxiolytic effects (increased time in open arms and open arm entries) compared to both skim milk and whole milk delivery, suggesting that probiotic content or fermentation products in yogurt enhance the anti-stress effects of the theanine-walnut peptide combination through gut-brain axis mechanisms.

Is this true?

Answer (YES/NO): NO